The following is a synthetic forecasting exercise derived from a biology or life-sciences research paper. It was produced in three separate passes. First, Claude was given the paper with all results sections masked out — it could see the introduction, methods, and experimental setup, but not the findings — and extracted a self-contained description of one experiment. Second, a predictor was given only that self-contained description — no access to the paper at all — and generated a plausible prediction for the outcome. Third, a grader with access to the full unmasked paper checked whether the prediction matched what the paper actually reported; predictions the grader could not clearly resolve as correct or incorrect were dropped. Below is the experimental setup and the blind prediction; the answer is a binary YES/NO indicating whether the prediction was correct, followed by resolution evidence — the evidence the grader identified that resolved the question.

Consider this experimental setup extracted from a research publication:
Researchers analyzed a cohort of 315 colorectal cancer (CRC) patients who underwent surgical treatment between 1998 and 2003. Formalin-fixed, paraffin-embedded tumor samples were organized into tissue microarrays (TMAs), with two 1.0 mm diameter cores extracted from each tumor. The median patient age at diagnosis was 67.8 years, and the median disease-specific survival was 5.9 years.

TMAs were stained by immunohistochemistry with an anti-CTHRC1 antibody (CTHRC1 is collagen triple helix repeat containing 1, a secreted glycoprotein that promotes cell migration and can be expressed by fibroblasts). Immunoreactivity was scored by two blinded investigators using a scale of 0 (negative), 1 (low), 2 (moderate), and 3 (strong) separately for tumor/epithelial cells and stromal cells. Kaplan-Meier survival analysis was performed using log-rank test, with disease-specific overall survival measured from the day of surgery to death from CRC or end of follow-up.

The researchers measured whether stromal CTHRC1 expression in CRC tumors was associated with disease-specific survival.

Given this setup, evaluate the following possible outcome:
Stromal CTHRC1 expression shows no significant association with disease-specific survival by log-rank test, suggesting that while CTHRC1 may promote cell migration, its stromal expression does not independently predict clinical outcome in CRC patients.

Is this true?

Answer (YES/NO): YES